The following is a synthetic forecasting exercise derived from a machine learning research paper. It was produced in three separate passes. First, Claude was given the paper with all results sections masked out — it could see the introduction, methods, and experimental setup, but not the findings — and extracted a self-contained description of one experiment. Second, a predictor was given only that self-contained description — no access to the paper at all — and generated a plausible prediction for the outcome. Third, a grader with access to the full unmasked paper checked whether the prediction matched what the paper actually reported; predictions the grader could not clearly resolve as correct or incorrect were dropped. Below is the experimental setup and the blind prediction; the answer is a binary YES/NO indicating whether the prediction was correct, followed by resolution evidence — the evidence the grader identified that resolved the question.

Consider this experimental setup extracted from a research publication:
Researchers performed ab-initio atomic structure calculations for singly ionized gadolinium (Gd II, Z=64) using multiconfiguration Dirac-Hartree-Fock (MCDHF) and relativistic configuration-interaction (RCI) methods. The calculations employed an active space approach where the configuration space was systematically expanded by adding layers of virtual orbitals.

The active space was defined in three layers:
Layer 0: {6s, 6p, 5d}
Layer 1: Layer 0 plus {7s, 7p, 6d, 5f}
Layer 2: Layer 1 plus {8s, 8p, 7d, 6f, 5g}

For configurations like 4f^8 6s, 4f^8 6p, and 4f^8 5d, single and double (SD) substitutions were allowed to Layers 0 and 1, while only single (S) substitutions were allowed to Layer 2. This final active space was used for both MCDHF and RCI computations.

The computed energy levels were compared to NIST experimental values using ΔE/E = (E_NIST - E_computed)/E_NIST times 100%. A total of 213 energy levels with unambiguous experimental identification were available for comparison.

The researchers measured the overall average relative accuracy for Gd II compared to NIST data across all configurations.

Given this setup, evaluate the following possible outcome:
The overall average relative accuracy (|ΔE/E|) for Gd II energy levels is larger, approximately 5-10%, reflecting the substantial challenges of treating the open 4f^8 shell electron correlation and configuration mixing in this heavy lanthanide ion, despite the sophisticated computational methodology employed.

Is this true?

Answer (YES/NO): YES